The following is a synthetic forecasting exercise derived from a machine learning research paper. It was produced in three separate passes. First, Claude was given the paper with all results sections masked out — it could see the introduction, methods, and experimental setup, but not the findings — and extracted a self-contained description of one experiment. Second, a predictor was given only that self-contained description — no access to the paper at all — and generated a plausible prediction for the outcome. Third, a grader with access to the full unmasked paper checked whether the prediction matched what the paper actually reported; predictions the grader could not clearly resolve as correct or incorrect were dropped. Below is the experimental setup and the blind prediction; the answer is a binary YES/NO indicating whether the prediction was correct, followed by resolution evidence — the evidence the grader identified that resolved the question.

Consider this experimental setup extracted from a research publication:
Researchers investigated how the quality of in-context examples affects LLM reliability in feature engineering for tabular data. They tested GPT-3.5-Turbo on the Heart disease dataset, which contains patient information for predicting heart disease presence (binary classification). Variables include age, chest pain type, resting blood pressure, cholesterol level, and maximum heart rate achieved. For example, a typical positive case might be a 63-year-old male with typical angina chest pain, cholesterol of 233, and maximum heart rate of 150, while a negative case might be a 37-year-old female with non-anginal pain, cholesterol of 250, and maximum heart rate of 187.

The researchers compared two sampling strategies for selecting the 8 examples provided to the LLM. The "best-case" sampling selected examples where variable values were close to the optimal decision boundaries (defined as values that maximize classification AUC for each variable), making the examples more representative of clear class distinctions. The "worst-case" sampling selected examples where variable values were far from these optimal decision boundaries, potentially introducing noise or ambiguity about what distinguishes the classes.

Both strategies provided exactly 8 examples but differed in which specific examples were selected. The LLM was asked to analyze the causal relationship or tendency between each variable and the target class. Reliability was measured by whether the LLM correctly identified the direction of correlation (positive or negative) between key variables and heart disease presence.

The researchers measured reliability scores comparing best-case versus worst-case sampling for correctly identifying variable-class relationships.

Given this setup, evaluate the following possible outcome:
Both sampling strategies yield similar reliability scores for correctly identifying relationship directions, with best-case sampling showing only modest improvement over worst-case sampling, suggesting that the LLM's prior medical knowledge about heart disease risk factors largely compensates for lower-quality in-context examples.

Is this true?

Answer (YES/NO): NO